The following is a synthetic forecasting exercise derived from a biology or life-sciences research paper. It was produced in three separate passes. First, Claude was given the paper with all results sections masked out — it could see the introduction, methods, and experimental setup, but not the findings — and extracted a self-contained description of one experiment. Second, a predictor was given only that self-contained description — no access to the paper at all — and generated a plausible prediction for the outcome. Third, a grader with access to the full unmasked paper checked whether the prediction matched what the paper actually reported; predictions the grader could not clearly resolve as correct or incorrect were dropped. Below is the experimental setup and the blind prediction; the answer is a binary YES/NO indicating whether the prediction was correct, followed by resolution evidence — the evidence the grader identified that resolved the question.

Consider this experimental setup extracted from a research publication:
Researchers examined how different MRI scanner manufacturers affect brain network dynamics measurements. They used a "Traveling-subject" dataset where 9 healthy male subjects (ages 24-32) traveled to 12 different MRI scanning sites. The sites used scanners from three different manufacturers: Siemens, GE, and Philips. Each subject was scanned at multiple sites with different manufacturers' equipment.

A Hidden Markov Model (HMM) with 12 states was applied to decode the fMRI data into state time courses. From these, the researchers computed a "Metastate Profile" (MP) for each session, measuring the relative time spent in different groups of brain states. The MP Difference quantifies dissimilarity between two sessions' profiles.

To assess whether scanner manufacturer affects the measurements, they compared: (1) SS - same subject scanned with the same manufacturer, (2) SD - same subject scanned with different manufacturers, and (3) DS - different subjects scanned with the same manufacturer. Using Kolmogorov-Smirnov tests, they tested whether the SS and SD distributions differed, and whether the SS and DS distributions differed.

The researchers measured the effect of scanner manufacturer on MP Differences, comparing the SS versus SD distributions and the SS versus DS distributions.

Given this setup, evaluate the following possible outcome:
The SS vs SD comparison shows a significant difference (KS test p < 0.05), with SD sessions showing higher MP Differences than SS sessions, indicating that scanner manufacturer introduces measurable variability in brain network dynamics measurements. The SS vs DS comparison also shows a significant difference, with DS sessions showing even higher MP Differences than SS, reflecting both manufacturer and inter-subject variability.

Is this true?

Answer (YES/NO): YES